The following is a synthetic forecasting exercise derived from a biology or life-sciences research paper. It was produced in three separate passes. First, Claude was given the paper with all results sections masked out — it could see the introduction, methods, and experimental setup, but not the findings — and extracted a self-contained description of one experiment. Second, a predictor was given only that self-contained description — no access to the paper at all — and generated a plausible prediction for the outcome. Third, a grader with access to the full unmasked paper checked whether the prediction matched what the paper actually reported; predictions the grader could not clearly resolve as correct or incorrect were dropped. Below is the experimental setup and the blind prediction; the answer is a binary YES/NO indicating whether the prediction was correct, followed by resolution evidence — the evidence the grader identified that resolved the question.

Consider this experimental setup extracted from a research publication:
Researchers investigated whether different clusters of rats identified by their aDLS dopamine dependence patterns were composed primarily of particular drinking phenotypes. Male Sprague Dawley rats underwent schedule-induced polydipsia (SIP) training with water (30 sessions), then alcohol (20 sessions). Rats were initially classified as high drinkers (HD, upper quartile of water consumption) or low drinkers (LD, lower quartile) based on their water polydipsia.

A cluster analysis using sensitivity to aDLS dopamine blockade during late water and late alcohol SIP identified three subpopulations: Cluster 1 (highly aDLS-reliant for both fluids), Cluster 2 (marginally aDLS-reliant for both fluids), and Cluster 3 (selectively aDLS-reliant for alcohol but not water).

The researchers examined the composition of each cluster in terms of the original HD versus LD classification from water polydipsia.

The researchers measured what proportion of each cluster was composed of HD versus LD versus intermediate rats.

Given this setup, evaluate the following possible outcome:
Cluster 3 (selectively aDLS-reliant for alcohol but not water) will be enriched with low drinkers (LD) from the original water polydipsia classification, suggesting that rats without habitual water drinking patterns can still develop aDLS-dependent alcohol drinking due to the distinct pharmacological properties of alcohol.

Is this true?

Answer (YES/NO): YES